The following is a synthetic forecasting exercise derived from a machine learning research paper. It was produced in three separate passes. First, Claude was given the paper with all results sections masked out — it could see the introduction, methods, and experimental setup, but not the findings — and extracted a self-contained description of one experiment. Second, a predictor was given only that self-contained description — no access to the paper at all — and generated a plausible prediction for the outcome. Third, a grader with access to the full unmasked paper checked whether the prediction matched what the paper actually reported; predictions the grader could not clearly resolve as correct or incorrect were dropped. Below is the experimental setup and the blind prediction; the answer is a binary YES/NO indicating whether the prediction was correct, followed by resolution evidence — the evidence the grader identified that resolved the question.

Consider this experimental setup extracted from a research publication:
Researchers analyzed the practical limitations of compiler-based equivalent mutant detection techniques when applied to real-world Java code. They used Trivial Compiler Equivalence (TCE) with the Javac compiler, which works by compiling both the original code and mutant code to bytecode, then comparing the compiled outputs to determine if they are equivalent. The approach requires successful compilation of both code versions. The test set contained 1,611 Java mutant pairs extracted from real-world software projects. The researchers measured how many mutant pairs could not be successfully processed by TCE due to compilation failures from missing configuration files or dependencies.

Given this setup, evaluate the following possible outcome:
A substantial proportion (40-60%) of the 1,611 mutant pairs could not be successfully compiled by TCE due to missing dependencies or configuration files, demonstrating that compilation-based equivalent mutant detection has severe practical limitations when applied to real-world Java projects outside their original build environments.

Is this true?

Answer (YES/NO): NO